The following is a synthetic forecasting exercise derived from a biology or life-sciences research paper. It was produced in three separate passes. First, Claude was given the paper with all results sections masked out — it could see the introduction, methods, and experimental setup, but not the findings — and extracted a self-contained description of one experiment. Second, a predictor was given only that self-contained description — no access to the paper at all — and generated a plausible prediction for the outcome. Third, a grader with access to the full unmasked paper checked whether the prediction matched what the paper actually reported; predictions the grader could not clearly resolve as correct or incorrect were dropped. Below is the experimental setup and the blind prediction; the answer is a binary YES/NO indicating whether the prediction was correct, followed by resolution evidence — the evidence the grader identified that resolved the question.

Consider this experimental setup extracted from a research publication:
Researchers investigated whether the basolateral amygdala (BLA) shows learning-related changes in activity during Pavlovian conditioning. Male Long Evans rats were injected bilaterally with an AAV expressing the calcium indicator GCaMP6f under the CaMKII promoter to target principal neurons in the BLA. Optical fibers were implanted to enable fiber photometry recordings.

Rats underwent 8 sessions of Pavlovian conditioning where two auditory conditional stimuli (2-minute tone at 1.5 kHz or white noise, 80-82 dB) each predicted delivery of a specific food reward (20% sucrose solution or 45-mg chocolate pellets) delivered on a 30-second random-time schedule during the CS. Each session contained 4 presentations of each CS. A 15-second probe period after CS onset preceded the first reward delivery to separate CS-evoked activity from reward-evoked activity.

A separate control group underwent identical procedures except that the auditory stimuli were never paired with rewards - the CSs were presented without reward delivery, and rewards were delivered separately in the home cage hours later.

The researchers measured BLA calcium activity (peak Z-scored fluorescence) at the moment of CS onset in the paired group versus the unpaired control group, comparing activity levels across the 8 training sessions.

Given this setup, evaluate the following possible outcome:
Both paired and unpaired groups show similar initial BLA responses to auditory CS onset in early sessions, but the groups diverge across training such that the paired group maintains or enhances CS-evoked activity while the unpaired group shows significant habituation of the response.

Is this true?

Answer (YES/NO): YES